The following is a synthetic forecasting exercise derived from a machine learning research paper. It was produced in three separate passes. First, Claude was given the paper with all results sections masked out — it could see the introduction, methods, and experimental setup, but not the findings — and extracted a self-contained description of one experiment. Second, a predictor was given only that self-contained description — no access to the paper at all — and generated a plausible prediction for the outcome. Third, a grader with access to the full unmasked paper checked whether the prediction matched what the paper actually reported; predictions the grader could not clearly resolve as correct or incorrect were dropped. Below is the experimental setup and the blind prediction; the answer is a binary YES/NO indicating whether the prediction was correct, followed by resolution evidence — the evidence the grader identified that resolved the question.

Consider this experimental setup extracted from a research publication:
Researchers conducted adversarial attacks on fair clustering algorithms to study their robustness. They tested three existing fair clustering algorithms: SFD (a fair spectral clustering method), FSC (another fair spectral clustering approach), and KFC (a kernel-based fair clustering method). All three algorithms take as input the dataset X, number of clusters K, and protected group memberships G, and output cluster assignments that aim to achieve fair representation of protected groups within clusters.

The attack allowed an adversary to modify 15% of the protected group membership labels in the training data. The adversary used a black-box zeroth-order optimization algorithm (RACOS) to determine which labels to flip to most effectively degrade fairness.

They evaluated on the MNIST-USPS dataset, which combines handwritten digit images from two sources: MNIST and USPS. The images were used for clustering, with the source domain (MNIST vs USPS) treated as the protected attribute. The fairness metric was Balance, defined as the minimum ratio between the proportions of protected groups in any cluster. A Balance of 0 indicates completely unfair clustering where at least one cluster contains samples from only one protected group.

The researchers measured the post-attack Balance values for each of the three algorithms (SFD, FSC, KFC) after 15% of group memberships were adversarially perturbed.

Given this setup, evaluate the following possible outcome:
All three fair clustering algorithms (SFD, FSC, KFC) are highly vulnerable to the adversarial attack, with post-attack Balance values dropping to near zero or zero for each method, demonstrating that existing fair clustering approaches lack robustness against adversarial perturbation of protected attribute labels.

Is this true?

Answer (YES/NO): NO